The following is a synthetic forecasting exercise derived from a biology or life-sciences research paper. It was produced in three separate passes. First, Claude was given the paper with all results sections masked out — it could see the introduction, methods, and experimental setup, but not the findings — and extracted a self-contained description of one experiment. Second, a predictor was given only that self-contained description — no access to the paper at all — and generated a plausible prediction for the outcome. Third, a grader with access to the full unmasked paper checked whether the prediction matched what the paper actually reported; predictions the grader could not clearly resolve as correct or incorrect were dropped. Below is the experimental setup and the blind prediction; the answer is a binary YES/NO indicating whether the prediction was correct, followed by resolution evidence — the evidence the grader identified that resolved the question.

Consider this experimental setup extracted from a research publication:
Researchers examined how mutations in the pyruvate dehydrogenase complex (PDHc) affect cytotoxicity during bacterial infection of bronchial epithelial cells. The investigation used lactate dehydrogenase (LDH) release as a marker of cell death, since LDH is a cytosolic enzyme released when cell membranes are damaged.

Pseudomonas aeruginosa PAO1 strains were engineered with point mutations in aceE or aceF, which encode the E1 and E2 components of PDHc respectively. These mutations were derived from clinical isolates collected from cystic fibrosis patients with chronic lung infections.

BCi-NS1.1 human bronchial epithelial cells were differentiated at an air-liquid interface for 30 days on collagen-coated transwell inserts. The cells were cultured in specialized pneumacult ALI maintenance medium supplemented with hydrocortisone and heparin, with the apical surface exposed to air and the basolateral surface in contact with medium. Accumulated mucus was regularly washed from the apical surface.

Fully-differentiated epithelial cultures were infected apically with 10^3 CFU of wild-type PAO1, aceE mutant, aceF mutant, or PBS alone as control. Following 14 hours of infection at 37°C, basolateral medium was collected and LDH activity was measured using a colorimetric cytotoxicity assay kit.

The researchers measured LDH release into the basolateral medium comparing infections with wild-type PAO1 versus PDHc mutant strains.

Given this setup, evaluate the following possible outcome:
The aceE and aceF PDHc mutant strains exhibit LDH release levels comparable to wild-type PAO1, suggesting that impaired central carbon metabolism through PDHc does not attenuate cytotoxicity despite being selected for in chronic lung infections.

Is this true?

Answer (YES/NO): NO